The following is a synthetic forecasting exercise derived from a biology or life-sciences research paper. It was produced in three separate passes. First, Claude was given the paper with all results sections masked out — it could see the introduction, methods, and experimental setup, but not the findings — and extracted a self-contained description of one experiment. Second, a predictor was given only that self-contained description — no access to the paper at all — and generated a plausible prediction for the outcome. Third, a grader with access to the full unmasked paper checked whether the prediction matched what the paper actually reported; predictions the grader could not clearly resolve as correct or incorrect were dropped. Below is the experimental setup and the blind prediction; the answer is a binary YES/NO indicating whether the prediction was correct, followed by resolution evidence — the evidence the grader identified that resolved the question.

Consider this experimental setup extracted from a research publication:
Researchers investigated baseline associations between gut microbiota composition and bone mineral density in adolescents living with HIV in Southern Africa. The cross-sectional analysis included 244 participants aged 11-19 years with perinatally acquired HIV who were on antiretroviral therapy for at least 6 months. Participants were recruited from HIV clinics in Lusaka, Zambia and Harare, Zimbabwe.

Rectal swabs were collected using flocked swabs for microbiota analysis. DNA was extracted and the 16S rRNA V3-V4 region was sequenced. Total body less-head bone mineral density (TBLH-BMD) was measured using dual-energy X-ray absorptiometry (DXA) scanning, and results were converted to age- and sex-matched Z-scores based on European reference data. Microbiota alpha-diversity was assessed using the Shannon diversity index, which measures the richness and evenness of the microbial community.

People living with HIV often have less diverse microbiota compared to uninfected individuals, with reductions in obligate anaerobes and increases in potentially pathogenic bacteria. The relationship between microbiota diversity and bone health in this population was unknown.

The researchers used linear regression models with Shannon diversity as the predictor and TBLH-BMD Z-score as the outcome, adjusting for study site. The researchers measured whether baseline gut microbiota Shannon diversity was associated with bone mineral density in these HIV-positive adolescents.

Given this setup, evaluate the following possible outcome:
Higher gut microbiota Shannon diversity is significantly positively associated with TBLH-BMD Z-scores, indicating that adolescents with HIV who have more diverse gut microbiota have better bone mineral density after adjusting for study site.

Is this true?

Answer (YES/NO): YES